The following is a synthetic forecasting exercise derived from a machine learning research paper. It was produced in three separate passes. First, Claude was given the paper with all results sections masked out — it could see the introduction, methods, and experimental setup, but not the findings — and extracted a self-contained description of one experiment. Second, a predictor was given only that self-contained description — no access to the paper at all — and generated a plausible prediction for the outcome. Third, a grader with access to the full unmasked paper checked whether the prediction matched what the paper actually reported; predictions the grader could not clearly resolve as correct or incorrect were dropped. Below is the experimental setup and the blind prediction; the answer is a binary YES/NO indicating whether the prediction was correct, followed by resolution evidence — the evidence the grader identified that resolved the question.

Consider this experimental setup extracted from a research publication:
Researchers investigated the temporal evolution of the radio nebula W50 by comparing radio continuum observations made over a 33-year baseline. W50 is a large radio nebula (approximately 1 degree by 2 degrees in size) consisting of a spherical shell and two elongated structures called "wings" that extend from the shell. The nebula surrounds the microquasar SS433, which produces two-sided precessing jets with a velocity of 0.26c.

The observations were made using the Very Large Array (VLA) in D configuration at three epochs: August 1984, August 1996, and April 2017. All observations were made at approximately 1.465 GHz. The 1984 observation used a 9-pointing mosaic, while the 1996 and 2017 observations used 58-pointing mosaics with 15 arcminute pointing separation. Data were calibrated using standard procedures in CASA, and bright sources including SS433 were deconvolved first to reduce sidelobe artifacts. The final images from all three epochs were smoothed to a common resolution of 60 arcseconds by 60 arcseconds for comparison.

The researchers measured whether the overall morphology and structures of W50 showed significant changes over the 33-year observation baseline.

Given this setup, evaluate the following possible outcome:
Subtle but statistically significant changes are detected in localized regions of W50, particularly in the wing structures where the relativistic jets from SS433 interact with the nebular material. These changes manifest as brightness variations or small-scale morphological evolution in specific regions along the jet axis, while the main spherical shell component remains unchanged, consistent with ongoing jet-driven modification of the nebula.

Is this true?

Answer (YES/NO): NO